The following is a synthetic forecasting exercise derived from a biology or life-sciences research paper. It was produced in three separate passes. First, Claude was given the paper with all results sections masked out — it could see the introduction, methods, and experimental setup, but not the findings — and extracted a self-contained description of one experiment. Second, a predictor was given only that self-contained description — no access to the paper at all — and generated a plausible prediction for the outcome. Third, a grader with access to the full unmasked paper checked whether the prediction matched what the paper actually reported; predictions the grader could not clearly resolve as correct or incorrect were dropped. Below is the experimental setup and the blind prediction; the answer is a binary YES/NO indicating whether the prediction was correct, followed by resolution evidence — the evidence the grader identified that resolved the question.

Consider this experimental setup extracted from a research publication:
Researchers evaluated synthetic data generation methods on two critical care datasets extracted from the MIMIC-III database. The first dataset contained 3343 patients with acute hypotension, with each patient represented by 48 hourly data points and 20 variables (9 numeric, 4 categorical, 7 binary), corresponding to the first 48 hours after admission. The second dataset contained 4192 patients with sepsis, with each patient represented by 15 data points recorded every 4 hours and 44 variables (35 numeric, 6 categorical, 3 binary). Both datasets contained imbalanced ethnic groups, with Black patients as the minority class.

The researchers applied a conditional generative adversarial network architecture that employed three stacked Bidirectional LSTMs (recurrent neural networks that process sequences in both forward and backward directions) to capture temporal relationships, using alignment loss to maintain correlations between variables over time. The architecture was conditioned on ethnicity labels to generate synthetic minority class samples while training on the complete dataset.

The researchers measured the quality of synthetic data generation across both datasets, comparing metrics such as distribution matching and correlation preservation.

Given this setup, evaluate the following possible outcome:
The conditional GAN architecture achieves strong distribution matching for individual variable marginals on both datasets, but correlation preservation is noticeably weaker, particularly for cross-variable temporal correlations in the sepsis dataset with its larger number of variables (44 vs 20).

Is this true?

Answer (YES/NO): NO